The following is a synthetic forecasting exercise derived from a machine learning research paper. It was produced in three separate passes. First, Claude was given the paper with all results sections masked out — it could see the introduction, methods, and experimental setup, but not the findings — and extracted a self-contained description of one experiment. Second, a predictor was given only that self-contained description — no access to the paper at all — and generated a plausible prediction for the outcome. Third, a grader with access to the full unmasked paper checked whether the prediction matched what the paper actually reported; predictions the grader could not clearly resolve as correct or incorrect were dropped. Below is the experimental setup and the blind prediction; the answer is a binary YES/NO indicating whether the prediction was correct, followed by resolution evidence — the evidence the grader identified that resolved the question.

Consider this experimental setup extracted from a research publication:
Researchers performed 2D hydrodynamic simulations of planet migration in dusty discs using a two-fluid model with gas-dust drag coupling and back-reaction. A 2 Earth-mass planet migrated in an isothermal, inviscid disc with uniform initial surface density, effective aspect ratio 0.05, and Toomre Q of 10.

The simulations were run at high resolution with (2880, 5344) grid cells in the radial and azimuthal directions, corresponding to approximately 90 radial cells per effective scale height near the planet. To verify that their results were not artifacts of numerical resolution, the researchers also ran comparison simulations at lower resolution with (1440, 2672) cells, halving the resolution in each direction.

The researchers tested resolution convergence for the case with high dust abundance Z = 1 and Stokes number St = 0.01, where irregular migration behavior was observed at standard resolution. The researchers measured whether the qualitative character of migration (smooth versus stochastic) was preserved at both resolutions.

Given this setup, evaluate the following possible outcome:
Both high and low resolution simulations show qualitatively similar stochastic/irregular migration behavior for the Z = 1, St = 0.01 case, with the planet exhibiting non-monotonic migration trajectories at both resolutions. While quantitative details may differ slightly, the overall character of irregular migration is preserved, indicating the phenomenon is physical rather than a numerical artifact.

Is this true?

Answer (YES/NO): NO